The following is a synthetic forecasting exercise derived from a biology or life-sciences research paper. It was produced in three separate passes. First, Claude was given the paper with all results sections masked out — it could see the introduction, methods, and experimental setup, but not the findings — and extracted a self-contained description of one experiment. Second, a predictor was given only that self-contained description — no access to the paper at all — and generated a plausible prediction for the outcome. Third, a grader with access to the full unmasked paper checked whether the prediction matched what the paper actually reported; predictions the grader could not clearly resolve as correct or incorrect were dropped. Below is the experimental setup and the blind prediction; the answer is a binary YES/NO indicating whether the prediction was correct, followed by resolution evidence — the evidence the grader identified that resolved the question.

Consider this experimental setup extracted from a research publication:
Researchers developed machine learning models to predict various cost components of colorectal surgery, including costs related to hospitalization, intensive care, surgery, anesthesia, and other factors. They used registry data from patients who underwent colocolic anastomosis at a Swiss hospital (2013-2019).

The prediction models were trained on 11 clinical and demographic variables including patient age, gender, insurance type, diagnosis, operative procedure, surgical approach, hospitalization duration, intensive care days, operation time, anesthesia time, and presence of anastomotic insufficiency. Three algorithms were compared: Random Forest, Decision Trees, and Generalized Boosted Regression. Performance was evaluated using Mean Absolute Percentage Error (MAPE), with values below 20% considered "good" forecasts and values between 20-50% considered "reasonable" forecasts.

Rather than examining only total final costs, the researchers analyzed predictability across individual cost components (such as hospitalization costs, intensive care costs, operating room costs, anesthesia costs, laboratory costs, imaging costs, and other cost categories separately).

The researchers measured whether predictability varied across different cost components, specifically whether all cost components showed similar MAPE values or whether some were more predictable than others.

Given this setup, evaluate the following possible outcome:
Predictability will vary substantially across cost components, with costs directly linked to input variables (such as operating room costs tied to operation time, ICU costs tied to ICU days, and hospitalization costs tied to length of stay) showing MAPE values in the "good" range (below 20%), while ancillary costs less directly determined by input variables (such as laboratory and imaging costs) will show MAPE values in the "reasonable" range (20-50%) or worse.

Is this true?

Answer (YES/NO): NO